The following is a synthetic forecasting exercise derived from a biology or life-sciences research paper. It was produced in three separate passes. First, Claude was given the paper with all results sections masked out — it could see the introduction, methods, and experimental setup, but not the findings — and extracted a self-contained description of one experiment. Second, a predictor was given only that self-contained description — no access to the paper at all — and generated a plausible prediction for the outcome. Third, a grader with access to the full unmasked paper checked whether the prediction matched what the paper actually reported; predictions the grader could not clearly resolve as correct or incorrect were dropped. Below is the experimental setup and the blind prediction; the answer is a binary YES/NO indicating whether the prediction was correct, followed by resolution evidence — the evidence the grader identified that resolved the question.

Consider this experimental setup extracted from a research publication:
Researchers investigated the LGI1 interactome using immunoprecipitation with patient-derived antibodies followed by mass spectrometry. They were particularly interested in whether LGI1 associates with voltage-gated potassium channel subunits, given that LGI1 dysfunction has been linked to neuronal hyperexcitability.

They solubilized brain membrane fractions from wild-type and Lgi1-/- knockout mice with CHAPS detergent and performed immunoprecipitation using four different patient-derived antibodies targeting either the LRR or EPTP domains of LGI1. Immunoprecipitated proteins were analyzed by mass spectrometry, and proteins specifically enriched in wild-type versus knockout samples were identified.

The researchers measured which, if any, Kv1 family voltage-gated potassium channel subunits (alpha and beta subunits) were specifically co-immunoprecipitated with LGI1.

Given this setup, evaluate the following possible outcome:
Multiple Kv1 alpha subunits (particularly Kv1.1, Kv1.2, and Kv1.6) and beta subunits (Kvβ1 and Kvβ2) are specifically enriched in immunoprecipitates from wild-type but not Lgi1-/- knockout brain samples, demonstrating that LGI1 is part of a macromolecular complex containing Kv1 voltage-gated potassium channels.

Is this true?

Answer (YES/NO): YES